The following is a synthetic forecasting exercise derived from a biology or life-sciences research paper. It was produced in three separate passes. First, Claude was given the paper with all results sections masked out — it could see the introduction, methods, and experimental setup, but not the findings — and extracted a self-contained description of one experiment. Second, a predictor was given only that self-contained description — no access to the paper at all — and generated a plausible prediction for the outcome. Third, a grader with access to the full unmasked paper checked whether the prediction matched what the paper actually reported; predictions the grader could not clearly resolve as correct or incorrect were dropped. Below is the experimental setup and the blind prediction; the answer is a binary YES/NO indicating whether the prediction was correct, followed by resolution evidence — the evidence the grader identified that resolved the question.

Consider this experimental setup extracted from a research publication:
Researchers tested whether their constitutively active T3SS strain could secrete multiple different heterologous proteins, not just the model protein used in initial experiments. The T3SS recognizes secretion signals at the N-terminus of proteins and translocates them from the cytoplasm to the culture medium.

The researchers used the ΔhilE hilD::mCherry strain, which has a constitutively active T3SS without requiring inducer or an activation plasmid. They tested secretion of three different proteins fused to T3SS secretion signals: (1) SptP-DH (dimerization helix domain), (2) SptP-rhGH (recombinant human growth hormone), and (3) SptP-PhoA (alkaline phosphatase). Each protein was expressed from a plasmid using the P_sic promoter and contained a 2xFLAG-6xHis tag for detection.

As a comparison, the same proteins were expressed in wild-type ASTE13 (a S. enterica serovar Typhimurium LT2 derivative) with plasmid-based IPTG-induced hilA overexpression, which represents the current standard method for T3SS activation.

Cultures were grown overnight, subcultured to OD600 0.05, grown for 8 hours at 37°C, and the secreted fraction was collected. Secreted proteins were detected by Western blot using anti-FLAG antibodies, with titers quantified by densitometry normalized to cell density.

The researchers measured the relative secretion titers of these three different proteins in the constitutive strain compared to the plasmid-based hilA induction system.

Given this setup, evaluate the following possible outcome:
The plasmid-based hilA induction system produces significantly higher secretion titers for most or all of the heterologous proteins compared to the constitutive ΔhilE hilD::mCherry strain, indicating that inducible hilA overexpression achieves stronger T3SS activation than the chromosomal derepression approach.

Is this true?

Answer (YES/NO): NO